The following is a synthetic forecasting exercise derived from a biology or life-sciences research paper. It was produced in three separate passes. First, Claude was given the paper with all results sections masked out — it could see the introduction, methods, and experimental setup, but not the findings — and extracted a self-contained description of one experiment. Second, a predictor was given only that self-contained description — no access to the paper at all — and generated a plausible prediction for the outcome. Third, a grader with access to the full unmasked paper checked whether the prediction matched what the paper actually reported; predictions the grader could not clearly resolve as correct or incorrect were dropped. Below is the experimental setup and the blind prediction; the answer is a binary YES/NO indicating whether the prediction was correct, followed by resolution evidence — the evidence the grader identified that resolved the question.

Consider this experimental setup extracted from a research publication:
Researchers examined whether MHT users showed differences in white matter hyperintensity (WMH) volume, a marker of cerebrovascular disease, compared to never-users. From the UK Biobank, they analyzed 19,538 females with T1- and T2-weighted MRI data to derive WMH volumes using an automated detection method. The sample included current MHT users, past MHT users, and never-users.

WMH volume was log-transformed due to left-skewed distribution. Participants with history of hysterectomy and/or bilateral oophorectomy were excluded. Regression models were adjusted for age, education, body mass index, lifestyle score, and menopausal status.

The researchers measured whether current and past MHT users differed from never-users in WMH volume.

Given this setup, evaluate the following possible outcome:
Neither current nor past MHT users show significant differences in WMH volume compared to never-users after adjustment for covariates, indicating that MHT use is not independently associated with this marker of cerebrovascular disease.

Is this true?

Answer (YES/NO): YES